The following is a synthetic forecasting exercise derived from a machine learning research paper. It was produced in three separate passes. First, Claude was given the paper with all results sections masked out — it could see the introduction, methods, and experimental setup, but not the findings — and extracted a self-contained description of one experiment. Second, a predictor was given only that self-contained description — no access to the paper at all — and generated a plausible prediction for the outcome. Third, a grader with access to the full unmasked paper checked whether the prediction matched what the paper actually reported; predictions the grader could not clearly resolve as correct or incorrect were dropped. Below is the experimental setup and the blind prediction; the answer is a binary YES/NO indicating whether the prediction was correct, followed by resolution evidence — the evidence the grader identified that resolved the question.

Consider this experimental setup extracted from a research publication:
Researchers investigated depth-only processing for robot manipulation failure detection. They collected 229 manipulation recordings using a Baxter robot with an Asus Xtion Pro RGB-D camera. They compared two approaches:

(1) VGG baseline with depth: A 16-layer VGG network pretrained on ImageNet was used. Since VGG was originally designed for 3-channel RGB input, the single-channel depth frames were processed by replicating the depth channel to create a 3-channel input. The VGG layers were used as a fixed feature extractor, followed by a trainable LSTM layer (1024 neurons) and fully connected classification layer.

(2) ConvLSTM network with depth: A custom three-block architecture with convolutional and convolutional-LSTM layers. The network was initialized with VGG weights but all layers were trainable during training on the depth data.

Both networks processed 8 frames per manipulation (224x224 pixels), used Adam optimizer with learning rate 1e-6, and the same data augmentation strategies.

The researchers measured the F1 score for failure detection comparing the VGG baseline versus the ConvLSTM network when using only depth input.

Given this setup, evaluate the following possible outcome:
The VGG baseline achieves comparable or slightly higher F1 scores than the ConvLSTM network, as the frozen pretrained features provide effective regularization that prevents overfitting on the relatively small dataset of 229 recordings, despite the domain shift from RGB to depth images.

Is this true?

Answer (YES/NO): NO